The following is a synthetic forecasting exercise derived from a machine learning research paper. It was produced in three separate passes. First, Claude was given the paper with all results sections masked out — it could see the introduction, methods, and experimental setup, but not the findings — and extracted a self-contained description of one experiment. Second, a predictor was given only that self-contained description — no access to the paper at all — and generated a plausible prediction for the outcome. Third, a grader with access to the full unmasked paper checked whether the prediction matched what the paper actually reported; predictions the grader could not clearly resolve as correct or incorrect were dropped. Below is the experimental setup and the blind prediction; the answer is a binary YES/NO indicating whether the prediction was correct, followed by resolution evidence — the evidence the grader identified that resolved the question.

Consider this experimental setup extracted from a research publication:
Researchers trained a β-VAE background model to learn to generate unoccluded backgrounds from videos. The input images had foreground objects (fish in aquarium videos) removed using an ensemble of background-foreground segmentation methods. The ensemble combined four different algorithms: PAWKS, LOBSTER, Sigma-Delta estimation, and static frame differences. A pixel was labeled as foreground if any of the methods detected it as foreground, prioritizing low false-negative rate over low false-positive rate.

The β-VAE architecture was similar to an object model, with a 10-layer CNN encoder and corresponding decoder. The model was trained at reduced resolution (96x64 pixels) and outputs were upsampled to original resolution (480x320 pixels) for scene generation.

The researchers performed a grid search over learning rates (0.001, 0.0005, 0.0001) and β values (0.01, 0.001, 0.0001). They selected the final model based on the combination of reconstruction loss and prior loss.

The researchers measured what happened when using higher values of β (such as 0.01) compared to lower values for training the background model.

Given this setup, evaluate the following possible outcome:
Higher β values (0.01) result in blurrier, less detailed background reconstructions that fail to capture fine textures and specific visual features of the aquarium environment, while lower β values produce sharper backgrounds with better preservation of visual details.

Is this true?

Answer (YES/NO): NO